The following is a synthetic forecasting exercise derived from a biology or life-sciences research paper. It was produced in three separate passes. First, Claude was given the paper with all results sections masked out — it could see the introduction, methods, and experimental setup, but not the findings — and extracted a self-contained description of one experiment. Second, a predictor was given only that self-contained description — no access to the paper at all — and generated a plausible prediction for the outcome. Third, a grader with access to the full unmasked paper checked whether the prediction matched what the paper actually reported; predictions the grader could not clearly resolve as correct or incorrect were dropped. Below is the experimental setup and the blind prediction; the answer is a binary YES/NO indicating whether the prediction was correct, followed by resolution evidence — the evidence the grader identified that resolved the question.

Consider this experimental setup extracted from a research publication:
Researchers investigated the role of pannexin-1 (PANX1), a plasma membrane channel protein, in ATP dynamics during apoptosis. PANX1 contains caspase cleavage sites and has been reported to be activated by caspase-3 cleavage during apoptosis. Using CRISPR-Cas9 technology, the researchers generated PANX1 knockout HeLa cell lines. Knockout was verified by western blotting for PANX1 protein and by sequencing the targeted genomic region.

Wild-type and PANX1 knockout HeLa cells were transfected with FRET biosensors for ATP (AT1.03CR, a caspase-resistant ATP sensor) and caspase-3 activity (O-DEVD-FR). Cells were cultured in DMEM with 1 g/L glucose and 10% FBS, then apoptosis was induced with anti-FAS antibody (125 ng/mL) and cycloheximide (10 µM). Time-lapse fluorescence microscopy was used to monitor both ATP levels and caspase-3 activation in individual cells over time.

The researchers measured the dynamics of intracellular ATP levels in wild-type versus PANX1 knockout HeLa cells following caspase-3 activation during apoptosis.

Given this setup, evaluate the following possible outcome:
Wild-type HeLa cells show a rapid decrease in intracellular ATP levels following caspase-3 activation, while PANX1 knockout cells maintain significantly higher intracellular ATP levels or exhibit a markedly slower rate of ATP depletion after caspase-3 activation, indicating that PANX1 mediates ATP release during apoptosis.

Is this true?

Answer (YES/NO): YES